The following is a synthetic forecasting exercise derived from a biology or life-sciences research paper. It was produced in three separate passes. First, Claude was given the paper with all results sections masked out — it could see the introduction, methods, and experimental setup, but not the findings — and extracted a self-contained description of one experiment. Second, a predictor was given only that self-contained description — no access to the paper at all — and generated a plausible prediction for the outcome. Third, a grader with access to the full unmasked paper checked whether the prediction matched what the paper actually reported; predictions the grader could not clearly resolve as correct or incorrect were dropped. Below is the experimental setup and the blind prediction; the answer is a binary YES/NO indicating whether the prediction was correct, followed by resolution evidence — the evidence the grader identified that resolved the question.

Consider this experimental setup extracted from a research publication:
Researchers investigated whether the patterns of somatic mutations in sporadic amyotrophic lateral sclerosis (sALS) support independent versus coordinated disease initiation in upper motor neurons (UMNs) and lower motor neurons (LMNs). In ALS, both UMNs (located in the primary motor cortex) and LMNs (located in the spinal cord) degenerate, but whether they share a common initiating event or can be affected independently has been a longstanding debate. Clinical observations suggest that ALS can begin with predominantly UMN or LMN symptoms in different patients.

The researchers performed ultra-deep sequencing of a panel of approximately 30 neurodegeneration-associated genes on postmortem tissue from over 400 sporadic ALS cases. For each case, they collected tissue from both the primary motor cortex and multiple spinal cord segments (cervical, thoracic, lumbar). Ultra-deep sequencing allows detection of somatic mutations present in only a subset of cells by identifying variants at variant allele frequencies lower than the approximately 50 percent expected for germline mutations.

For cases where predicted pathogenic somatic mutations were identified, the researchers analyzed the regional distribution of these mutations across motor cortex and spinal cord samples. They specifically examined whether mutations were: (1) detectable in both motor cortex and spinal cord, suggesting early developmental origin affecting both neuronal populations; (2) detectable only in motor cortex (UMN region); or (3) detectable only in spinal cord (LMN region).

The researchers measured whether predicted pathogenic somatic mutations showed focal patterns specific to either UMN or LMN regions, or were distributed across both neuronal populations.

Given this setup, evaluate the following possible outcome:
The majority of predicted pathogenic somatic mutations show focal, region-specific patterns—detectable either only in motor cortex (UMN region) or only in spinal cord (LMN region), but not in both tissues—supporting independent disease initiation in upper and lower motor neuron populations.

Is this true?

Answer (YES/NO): YES